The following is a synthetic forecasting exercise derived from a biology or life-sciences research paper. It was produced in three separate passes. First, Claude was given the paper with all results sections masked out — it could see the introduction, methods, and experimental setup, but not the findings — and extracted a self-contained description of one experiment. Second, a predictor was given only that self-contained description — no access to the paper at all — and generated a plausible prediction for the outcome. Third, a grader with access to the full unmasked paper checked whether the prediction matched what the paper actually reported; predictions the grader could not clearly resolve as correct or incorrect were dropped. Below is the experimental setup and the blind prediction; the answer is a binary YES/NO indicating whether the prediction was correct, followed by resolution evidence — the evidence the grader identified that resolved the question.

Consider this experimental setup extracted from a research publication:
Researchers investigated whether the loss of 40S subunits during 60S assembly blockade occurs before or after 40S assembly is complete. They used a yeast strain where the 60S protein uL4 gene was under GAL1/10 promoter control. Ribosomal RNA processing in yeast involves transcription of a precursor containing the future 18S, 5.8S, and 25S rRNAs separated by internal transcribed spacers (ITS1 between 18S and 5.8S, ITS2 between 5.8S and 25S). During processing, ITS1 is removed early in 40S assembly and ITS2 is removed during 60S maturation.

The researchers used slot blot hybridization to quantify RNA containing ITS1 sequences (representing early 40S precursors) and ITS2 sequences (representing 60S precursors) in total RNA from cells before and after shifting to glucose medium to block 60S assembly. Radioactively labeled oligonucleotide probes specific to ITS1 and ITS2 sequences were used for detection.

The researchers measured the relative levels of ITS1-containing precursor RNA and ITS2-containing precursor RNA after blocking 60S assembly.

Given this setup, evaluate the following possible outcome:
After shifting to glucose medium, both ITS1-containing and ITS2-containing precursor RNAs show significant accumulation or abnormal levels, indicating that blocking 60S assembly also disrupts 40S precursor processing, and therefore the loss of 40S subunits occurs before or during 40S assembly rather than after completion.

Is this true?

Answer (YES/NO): NO